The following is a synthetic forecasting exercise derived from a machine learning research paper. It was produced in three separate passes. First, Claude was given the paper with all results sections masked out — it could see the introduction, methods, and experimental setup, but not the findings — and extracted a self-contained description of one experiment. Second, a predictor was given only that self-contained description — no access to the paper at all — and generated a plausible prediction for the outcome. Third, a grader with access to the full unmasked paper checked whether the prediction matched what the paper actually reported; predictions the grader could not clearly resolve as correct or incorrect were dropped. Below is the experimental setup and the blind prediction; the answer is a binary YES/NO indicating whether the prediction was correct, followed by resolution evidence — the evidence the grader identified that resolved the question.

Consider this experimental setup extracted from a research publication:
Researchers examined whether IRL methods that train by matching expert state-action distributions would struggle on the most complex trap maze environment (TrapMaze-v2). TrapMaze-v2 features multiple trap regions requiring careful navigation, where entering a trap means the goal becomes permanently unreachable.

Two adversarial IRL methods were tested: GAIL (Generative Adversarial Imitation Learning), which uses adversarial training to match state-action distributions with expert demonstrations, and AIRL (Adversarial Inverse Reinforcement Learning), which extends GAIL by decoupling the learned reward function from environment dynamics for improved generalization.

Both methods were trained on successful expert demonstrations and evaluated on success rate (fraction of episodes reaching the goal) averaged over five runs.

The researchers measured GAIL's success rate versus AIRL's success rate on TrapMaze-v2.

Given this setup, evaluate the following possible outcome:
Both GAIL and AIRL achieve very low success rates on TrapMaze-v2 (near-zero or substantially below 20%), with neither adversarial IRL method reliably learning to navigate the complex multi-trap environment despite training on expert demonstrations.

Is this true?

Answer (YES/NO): NO